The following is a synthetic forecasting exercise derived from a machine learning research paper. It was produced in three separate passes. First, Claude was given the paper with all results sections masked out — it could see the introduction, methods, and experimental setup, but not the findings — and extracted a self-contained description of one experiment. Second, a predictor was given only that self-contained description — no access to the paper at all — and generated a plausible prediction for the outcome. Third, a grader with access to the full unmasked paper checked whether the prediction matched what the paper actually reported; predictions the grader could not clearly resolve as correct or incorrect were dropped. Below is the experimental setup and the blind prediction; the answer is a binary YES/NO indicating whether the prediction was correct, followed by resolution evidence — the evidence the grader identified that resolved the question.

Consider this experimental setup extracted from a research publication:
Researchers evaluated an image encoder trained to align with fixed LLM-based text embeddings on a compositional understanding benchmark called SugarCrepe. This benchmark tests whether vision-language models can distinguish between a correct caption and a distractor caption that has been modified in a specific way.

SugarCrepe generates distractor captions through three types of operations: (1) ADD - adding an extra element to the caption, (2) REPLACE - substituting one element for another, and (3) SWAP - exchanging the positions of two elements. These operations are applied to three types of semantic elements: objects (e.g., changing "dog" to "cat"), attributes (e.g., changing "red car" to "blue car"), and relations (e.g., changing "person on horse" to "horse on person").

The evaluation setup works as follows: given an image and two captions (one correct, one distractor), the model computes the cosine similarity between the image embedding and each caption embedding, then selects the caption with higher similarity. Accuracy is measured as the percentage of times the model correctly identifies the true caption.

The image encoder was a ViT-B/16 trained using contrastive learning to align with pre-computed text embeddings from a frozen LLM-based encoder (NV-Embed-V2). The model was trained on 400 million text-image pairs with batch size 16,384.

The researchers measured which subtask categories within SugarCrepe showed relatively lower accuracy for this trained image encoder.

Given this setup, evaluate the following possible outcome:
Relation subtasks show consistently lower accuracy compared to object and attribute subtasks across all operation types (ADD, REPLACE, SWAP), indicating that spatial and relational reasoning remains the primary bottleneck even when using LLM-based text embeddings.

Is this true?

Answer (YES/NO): NO